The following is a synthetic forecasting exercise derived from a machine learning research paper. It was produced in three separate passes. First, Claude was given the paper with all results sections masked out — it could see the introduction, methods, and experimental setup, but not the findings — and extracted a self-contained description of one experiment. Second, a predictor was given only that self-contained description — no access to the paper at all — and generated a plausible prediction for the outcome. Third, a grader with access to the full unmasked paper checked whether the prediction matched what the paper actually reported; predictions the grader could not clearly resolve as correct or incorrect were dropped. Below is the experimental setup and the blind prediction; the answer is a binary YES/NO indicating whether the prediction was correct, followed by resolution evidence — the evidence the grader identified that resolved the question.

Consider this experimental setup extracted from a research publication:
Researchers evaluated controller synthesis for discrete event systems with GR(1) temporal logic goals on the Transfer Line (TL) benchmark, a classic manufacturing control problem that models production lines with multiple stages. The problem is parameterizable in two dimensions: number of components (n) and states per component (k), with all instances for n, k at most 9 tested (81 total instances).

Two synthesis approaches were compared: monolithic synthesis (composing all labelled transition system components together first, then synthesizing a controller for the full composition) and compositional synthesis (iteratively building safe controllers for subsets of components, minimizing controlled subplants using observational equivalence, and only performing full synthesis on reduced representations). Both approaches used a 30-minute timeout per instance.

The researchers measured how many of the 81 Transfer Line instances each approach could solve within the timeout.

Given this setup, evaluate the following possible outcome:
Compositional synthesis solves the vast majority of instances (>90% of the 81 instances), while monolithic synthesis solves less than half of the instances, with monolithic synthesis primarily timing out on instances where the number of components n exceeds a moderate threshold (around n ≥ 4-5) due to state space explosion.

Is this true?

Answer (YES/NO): NO